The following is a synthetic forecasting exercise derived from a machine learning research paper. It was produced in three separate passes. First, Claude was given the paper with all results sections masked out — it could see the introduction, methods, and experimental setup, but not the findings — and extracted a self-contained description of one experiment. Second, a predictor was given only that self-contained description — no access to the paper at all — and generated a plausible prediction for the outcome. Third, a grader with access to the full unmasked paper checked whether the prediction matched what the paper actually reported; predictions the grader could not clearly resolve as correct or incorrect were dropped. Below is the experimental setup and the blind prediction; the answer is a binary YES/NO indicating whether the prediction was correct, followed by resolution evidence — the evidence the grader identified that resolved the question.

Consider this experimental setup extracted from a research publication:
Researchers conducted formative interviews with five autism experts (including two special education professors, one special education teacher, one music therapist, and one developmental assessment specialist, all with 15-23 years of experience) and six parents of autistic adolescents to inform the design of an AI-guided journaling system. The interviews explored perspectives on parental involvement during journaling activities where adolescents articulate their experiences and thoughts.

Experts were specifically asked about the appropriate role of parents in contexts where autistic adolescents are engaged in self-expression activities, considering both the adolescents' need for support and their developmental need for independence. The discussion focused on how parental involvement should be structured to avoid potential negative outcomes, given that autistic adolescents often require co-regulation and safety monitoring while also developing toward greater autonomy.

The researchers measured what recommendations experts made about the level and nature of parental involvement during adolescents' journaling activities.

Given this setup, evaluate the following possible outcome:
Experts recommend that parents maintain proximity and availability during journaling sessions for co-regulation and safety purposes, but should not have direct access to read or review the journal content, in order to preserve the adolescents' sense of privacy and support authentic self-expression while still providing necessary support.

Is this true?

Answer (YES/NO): NO